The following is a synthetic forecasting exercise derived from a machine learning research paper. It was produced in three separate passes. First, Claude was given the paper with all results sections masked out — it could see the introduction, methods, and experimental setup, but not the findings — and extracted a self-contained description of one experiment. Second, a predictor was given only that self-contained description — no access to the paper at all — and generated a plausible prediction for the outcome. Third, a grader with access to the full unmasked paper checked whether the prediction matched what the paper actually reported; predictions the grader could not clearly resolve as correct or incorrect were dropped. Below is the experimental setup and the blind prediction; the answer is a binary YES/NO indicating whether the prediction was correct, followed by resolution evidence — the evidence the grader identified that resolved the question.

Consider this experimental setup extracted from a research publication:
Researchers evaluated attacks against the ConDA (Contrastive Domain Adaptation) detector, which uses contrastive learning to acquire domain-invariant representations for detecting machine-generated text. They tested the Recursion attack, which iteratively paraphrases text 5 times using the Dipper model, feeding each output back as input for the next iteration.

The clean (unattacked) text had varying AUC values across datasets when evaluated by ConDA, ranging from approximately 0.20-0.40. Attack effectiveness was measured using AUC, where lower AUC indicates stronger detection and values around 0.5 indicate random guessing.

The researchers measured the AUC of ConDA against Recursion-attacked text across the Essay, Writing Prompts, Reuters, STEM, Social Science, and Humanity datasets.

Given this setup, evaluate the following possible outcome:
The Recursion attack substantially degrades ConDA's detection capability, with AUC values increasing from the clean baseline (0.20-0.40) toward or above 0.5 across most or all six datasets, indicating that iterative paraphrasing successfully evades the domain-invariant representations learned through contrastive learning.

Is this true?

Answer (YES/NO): NO